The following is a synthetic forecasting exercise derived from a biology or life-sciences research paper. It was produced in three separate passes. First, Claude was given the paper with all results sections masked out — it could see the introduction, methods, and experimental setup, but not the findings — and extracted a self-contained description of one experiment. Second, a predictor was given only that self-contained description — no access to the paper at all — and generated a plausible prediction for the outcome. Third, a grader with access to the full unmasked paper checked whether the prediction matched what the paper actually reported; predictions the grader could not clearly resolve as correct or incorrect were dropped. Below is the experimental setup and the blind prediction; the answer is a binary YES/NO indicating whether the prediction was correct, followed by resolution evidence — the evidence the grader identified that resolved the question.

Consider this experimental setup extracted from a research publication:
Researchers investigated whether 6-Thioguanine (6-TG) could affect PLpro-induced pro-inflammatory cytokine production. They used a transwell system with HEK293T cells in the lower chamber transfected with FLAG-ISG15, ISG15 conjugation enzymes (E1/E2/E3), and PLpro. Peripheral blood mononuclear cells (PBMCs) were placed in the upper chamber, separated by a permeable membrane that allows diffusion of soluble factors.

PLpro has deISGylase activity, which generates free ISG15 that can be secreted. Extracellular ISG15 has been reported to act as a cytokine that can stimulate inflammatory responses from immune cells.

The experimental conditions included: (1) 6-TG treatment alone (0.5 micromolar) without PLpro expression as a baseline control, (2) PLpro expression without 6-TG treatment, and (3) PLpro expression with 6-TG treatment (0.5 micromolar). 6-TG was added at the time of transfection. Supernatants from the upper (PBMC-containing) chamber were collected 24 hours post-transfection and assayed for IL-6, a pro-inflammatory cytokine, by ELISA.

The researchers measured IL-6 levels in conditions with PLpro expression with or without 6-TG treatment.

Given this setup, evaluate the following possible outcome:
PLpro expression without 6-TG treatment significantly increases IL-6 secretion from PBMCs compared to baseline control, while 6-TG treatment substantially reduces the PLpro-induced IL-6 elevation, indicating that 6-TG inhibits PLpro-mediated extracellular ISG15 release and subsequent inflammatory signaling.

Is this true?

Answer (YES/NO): YES